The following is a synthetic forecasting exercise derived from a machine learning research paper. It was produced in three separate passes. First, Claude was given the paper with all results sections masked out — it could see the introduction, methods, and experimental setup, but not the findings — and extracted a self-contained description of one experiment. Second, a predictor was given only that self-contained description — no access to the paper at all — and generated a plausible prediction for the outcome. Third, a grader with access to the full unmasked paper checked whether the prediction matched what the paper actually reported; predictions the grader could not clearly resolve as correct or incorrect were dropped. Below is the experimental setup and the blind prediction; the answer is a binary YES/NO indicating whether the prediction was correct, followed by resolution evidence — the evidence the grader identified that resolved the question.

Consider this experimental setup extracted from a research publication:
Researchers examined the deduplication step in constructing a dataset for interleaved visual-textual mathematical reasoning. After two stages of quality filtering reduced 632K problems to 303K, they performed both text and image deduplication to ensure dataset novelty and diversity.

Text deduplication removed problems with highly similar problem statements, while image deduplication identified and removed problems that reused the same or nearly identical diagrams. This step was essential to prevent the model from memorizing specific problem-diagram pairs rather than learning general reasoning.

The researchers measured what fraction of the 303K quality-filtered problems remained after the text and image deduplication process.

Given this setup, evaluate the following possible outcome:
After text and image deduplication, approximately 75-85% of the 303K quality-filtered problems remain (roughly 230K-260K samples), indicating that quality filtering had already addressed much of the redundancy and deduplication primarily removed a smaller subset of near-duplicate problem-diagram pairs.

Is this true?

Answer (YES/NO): NO